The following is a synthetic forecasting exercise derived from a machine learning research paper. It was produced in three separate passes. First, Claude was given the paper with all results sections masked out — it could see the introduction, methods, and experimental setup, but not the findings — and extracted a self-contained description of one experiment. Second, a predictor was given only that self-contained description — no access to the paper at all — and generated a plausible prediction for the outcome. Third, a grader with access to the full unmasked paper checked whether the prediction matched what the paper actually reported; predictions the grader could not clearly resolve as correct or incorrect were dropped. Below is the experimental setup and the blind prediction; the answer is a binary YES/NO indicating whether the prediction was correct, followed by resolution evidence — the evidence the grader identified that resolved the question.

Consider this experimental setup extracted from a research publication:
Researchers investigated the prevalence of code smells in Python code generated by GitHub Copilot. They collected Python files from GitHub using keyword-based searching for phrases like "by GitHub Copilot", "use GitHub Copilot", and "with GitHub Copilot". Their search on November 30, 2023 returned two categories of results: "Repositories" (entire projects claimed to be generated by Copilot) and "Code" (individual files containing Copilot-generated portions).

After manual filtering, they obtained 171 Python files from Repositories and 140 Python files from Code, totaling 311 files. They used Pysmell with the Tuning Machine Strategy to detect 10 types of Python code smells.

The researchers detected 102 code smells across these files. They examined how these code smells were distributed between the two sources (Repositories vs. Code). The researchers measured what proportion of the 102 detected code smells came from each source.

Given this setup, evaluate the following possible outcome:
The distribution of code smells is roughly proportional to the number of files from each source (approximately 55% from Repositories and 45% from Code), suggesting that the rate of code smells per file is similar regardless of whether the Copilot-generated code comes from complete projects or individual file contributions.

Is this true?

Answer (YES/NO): YES